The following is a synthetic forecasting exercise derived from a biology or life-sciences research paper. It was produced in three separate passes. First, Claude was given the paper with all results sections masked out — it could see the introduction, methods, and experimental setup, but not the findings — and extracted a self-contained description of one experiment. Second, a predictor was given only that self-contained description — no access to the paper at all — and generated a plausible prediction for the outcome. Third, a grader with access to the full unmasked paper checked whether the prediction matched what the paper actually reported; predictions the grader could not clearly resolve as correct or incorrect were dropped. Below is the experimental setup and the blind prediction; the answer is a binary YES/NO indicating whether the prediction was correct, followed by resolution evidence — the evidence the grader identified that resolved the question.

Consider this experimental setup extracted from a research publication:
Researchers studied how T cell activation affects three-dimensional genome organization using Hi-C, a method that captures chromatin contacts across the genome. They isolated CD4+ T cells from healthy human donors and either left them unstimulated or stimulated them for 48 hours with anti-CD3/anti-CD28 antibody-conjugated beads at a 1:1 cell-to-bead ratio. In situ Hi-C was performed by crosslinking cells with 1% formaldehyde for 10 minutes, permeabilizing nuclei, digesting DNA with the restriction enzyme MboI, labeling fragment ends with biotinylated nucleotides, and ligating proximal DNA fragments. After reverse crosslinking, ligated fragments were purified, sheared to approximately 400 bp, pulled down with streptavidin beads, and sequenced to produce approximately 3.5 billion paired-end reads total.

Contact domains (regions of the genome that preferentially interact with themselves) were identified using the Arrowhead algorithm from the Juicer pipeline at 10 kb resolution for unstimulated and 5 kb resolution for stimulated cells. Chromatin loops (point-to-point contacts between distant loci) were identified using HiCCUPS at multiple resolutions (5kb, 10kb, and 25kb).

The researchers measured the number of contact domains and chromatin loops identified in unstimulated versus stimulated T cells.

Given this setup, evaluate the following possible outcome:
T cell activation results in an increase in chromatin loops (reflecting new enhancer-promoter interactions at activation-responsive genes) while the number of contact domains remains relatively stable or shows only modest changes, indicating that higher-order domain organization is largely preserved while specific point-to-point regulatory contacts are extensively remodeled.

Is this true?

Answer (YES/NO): NO